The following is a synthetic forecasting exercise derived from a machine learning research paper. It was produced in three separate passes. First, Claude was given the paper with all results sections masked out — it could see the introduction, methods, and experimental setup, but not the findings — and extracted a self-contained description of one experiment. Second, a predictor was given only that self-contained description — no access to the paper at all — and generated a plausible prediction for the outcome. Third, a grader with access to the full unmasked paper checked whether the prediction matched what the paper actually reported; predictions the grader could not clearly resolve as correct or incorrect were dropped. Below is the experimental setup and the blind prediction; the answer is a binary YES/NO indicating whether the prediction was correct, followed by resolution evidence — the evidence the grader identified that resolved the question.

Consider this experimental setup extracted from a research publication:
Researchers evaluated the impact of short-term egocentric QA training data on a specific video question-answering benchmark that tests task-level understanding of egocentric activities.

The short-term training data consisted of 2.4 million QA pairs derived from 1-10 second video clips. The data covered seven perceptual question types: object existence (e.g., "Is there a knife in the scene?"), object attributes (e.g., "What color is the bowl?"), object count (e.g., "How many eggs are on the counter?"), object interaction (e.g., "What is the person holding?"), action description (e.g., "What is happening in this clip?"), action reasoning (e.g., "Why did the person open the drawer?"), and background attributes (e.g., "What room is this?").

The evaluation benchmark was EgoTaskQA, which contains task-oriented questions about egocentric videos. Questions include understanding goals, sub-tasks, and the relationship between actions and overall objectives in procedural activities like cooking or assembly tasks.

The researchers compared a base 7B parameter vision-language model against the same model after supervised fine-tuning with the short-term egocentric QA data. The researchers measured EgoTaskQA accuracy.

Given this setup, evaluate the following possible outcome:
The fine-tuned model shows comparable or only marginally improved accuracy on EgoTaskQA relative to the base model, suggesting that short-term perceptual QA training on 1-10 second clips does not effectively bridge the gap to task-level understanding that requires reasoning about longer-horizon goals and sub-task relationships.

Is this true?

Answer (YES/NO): NO